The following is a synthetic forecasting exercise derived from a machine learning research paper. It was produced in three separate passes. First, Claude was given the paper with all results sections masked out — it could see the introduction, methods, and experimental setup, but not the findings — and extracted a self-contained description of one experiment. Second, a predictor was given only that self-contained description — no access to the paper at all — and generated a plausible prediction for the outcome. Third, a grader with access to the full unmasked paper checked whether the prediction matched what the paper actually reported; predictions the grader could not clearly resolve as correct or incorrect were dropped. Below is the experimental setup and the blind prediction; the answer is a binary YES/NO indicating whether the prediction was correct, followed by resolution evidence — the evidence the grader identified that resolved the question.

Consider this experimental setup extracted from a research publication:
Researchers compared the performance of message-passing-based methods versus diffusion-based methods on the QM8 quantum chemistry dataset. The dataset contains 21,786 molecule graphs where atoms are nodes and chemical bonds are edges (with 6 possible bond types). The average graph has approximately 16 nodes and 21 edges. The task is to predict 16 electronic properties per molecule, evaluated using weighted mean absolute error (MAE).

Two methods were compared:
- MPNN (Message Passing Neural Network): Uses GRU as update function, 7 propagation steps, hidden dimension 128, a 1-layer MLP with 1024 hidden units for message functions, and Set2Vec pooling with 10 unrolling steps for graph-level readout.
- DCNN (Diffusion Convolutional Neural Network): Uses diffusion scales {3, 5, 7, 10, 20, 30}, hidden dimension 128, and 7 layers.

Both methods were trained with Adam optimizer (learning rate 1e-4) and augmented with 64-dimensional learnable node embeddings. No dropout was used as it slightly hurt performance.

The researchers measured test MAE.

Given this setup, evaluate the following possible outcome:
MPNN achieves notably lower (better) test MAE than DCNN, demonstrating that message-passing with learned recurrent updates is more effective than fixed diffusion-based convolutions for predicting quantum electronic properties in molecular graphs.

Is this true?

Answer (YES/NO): NO